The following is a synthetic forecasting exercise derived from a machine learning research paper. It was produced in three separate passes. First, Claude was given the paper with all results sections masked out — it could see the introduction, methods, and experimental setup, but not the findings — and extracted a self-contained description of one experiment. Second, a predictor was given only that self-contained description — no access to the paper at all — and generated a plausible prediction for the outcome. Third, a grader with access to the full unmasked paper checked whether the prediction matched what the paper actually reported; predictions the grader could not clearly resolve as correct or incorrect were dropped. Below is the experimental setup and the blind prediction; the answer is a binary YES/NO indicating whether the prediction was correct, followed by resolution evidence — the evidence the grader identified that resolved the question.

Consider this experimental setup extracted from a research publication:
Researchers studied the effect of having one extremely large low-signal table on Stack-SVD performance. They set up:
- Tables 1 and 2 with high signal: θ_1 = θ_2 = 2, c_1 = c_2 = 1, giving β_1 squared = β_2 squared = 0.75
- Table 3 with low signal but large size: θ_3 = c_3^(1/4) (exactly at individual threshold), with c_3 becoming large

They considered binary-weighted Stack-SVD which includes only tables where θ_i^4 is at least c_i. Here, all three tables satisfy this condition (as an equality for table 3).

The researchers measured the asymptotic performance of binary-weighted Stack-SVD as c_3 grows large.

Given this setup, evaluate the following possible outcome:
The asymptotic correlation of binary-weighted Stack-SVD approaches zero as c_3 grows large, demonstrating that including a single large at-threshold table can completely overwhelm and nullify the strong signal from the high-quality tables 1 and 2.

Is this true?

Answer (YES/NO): YES